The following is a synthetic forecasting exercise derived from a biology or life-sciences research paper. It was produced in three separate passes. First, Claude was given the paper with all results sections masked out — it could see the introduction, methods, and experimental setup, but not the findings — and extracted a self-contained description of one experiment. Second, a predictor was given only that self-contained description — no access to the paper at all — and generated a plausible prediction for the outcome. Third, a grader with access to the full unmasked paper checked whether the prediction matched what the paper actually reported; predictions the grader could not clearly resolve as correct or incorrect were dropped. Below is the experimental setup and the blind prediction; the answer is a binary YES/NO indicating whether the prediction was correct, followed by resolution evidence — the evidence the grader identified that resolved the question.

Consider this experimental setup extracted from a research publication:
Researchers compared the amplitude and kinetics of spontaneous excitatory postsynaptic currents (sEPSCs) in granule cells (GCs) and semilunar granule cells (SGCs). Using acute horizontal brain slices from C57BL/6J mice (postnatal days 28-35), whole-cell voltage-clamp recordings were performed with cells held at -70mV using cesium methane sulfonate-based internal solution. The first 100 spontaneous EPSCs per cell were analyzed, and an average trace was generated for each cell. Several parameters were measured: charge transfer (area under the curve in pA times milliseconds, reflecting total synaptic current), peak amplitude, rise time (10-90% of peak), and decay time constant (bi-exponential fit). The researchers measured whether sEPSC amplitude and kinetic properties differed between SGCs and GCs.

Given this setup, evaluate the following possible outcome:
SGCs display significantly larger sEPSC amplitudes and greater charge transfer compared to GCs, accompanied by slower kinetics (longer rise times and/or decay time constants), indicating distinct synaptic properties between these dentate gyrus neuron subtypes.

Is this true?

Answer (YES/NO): NO